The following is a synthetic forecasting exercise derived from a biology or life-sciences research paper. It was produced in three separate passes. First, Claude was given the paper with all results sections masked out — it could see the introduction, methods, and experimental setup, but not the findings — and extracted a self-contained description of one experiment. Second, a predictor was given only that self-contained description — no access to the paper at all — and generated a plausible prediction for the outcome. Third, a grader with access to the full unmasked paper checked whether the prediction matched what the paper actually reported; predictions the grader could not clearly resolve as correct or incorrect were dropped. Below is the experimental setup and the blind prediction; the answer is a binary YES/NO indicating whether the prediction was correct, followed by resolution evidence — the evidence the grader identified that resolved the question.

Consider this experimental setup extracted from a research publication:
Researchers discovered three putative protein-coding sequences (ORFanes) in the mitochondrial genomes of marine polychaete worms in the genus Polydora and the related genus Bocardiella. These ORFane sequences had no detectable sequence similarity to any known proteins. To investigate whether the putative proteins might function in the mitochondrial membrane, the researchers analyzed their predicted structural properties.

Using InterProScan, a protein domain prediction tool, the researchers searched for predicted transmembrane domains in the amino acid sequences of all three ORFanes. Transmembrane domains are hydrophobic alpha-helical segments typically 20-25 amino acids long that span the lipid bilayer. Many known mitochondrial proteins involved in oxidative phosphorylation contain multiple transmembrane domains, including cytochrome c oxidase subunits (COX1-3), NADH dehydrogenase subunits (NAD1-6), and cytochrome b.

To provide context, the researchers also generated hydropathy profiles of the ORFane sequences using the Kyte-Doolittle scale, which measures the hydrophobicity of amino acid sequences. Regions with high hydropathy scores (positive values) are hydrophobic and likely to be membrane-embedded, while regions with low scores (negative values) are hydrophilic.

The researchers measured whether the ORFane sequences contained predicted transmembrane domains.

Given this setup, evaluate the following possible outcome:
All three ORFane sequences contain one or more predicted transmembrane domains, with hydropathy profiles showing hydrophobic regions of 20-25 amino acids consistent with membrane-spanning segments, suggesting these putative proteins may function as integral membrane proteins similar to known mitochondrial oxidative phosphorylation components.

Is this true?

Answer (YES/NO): NO